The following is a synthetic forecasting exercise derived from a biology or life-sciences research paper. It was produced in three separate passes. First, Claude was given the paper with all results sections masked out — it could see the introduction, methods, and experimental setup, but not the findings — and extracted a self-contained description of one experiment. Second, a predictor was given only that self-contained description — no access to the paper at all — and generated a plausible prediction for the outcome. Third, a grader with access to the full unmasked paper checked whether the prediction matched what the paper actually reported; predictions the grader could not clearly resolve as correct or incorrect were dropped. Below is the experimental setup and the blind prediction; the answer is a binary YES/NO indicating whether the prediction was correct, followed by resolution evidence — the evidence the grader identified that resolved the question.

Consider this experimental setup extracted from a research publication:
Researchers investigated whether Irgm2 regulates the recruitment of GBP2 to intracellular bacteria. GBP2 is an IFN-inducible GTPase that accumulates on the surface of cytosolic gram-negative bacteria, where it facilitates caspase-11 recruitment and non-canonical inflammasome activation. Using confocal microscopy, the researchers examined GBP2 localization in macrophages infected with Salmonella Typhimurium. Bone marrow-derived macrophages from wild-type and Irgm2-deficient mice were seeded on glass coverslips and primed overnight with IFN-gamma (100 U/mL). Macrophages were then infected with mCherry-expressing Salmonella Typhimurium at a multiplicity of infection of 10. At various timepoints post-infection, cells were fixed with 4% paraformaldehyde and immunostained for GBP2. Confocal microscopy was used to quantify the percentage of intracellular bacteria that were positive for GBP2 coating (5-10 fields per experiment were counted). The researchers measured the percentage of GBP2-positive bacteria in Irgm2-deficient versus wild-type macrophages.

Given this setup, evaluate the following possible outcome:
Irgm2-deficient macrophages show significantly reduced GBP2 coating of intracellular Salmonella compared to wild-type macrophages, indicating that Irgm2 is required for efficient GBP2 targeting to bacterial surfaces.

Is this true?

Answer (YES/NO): NO